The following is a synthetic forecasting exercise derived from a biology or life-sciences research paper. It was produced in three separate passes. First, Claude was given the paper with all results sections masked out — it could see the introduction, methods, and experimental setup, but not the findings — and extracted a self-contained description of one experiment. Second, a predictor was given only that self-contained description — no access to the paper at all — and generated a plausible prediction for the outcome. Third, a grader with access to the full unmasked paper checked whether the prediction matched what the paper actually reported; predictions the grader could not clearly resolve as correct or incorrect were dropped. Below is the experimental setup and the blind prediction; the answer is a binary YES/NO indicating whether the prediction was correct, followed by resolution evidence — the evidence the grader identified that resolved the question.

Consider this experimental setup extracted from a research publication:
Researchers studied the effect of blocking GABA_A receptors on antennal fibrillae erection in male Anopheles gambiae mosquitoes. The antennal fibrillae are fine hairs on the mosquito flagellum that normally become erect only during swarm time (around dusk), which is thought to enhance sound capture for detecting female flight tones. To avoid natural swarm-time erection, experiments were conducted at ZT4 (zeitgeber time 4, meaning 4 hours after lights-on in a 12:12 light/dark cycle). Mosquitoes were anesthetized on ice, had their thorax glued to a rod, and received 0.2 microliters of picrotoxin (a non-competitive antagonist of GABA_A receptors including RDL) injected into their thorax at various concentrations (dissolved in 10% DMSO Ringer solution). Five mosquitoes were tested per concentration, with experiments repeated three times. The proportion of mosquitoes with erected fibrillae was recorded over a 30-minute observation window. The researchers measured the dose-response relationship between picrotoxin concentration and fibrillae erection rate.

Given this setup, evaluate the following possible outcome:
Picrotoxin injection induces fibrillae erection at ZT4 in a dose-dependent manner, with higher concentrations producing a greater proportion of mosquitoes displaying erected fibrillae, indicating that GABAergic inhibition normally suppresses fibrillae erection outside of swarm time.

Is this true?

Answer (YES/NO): YES